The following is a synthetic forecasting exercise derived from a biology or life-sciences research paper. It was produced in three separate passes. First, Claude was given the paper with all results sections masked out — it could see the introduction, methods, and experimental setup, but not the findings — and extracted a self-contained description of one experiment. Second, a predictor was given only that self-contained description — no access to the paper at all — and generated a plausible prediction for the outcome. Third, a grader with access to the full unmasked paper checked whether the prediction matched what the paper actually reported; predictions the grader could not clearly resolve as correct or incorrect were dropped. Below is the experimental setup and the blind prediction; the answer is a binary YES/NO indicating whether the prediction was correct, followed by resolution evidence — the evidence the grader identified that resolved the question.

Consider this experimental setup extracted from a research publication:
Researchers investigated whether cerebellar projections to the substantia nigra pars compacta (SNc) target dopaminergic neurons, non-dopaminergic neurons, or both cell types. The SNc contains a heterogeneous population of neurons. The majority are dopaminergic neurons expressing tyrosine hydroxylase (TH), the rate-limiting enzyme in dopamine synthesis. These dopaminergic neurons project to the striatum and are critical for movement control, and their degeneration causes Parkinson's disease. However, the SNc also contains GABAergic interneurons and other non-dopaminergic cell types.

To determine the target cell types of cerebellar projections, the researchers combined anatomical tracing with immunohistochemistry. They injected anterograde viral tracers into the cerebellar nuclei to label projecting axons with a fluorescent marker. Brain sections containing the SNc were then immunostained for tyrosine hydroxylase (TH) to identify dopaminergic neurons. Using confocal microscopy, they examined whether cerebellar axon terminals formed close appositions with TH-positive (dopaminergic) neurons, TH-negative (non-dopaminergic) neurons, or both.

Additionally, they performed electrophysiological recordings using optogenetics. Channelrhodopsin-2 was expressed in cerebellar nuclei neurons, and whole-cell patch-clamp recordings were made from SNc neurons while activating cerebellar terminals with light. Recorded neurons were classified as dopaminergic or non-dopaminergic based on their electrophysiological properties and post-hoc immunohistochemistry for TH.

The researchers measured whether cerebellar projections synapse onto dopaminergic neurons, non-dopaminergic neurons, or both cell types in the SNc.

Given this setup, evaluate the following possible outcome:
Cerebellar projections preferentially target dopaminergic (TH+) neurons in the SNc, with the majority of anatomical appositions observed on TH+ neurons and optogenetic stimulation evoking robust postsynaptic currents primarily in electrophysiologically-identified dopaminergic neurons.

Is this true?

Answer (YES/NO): NO